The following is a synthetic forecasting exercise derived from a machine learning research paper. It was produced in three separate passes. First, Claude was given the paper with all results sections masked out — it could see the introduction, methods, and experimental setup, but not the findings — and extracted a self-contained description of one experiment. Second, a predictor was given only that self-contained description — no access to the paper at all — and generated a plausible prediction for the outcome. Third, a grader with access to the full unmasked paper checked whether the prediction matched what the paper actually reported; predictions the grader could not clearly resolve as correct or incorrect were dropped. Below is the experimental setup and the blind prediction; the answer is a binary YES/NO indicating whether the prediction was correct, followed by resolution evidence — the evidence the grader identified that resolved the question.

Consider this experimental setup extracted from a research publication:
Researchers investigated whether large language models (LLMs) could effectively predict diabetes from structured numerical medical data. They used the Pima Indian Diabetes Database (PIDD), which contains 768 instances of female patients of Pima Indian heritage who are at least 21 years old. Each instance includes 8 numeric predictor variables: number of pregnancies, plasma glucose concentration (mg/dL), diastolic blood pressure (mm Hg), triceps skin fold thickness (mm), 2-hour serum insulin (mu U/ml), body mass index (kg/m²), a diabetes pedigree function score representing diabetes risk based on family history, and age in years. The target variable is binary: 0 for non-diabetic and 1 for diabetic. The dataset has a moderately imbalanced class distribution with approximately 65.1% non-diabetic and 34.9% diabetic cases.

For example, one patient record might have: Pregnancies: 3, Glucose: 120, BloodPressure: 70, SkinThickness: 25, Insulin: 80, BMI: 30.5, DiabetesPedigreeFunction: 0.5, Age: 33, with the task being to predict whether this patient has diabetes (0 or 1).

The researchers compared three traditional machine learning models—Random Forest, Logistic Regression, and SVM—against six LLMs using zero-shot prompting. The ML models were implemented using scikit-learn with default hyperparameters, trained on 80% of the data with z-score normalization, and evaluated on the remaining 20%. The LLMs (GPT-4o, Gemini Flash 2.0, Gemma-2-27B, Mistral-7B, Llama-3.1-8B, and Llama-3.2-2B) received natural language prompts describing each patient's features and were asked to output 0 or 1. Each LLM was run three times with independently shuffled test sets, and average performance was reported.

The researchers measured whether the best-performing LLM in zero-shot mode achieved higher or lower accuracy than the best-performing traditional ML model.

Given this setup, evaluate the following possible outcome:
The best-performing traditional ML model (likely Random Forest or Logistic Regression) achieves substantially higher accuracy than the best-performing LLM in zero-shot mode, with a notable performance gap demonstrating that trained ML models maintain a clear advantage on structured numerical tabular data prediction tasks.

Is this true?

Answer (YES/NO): NO